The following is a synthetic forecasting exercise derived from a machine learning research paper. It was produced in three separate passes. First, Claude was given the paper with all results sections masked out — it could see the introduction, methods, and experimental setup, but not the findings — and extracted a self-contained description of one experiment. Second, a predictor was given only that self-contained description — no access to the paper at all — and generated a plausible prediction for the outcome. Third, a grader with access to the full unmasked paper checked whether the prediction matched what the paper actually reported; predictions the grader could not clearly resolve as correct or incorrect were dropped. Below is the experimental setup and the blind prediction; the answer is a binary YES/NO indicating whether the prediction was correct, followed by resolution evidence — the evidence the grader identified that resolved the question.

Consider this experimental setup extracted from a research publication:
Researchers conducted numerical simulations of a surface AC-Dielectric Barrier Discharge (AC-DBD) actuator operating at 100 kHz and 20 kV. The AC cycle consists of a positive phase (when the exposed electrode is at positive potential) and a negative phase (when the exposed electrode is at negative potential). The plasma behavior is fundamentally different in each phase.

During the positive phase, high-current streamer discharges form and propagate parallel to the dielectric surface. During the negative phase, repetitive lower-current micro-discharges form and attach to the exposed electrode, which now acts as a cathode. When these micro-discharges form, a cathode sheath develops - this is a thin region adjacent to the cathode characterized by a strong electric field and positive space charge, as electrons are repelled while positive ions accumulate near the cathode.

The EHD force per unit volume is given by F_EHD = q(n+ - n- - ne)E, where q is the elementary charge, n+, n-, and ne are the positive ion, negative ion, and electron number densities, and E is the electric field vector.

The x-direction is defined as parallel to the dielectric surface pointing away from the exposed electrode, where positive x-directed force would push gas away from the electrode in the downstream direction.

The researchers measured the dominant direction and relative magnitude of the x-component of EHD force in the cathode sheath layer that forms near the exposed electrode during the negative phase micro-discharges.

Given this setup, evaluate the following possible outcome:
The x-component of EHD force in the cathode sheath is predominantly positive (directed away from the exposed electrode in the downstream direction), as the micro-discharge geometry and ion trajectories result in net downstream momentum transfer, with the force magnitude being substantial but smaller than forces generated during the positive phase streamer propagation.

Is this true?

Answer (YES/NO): NO